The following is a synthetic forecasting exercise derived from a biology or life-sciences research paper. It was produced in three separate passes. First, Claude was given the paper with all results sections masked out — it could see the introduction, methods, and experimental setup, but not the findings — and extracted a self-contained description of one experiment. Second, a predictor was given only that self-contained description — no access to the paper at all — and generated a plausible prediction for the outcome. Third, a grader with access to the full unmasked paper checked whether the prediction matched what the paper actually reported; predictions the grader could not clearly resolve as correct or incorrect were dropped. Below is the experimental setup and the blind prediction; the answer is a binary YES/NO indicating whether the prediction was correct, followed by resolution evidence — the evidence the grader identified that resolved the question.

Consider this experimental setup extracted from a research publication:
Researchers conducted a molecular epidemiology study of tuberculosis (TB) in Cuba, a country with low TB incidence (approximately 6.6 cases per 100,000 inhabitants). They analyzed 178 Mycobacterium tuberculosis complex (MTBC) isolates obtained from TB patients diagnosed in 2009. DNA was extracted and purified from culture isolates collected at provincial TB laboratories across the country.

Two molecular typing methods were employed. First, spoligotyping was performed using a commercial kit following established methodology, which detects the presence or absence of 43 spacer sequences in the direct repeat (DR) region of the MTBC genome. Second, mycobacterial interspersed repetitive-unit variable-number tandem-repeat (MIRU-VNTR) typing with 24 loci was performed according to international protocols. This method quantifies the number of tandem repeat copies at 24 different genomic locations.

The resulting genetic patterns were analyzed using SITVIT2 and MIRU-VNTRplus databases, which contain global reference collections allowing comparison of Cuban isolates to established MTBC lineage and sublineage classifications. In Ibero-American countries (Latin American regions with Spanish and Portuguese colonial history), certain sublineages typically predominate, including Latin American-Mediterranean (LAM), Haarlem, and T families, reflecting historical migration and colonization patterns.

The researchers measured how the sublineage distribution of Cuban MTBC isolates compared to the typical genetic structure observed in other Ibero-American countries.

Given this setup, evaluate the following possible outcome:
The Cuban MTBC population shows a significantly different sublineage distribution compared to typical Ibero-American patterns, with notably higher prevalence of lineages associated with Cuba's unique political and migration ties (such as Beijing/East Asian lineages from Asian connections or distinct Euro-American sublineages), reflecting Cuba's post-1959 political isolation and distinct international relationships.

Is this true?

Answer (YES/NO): NO